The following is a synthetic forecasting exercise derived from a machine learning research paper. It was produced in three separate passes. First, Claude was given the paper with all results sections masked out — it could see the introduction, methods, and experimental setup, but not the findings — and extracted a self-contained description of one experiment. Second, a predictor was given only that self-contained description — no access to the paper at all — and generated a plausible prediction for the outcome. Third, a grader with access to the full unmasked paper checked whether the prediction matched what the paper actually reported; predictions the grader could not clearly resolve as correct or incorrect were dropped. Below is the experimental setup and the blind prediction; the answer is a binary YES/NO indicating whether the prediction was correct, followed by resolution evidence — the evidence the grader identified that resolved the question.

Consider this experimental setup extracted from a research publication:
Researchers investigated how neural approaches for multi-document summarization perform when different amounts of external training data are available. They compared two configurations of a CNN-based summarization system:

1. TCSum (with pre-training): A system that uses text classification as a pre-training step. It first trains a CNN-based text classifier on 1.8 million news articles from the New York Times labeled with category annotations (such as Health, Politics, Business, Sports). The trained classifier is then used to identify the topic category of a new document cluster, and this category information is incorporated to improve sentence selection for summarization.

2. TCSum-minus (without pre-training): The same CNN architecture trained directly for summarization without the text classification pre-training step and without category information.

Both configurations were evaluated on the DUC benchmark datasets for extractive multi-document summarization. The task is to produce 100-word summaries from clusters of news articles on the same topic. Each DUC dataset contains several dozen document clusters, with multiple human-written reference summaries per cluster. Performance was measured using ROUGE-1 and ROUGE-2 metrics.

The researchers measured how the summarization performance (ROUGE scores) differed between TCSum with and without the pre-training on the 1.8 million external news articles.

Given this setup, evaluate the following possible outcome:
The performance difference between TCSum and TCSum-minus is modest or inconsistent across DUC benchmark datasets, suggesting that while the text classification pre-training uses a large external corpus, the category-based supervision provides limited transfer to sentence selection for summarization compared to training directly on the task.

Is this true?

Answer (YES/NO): NO